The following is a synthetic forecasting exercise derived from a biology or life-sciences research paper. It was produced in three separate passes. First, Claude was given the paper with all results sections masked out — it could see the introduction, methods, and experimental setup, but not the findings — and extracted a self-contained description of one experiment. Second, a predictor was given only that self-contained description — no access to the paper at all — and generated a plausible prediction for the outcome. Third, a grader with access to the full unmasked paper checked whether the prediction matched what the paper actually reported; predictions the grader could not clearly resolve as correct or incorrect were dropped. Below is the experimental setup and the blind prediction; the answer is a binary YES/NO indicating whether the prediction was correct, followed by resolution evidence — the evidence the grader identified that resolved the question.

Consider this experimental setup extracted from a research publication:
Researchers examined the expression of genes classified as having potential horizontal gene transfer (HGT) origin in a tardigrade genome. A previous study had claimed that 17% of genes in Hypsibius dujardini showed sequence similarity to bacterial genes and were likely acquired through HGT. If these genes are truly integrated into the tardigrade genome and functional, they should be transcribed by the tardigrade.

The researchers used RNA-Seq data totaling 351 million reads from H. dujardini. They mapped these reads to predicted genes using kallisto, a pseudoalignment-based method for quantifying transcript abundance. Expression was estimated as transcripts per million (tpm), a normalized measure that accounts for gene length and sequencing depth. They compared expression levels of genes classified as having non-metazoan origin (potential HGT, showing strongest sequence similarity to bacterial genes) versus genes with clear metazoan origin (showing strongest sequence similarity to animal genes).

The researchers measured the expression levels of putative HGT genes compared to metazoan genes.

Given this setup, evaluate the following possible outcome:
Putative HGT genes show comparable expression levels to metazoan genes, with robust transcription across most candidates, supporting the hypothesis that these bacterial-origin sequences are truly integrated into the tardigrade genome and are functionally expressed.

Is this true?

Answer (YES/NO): NO